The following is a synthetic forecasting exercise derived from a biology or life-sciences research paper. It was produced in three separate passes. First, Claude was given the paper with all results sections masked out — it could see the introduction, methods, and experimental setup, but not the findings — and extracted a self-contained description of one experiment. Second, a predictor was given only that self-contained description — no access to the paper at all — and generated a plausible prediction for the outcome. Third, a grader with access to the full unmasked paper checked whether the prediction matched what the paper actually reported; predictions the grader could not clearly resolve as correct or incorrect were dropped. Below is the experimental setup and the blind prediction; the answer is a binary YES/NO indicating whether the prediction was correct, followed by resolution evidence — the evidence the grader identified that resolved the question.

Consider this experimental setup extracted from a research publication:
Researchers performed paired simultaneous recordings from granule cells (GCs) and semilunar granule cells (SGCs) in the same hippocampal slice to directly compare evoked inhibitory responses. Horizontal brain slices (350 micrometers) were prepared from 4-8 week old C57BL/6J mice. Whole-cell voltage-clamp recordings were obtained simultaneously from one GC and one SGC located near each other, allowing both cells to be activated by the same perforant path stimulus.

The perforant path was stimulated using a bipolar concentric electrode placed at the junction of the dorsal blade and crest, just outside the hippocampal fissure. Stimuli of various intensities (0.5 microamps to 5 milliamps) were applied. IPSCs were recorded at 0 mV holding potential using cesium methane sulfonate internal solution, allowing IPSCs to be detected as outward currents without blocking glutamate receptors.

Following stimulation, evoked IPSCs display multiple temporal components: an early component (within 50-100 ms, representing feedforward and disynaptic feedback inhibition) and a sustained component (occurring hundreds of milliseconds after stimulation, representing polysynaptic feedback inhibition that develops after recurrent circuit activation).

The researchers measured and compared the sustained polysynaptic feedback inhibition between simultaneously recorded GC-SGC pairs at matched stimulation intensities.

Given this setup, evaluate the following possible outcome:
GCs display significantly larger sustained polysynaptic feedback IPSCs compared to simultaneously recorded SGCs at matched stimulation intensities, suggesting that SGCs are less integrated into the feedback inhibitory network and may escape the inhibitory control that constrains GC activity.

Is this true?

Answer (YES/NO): YES